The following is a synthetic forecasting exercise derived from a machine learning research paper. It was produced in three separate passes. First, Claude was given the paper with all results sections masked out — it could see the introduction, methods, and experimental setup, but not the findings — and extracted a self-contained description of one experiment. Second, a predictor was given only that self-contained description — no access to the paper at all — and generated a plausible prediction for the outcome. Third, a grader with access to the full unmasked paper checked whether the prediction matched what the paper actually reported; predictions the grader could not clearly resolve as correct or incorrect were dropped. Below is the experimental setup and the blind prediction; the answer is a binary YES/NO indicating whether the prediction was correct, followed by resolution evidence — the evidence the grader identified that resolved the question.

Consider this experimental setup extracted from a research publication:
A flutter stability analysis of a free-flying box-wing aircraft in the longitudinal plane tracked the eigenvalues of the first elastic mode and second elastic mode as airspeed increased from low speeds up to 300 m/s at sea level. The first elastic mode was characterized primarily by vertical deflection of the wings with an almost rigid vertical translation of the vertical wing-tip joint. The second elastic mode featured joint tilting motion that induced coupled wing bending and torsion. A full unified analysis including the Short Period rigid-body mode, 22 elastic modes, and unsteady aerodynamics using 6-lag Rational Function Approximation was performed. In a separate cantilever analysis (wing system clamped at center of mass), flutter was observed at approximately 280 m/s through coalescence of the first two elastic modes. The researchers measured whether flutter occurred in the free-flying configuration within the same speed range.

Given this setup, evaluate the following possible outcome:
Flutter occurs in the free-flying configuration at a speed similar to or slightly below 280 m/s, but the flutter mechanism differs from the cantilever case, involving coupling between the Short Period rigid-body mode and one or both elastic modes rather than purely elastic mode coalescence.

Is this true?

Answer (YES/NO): NO